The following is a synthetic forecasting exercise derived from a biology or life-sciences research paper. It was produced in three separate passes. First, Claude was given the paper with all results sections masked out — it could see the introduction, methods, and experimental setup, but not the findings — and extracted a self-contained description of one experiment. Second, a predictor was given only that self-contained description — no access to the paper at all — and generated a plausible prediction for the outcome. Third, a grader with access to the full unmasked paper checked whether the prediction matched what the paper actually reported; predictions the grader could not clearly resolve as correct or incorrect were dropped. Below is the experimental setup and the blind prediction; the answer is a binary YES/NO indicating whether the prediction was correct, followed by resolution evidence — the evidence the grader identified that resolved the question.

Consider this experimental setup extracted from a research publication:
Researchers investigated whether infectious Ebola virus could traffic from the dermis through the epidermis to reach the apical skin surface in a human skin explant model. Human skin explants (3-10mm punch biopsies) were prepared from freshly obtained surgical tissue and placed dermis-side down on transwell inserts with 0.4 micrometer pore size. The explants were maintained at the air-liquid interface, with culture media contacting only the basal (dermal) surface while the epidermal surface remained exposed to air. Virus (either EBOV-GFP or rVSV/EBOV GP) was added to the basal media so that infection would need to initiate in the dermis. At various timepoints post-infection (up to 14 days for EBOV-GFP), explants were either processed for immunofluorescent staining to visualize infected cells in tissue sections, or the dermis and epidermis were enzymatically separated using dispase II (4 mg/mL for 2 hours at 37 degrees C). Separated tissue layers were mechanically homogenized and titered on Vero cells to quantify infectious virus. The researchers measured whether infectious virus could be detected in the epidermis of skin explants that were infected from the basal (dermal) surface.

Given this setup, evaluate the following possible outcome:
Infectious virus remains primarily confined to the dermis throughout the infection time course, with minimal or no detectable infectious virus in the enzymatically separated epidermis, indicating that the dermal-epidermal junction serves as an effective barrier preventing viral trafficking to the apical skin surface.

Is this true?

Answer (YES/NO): NO